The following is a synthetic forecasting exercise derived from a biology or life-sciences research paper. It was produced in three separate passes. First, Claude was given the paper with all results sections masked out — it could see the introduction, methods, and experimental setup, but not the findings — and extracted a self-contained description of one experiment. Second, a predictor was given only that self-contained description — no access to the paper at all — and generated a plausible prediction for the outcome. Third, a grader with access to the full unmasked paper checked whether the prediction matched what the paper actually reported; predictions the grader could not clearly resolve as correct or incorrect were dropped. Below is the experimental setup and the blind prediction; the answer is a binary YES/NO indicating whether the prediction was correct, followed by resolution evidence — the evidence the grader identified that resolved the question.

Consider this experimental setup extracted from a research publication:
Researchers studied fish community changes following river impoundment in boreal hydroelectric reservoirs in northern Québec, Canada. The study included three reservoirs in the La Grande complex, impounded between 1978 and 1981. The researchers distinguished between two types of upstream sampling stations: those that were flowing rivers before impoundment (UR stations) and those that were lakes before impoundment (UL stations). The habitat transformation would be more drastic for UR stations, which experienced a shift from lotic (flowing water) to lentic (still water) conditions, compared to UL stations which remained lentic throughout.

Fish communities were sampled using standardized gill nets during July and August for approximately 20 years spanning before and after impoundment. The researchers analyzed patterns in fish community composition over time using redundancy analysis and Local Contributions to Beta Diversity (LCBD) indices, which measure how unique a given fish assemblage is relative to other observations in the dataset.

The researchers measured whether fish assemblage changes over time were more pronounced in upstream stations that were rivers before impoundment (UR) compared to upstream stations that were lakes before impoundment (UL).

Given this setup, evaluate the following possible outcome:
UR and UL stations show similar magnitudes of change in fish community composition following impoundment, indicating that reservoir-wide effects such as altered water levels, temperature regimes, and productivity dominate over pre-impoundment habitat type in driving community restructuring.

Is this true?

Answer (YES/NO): NO